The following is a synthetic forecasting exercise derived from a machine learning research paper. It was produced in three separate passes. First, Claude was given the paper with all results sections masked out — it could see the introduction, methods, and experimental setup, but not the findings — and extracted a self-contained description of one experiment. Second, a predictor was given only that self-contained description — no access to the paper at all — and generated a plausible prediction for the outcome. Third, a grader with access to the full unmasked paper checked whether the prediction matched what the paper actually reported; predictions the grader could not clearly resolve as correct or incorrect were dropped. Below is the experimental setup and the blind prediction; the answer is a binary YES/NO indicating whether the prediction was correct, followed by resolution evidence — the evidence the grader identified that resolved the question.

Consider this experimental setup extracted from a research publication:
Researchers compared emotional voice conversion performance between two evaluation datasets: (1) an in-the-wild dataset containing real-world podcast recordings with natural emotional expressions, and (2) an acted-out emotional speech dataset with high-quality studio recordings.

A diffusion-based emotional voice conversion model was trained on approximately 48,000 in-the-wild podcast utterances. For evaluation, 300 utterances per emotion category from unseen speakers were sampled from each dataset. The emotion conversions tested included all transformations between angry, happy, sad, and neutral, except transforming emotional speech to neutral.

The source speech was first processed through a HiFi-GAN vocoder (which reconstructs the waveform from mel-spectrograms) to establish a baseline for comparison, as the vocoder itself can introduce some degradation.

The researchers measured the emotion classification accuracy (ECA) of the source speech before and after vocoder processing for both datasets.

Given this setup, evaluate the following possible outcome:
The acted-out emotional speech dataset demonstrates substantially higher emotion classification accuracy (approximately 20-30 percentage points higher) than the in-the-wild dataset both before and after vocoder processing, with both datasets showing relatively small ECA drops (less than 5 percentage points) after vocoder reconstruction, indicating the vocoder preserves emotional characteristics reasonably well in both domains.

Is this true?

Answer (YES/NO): NO